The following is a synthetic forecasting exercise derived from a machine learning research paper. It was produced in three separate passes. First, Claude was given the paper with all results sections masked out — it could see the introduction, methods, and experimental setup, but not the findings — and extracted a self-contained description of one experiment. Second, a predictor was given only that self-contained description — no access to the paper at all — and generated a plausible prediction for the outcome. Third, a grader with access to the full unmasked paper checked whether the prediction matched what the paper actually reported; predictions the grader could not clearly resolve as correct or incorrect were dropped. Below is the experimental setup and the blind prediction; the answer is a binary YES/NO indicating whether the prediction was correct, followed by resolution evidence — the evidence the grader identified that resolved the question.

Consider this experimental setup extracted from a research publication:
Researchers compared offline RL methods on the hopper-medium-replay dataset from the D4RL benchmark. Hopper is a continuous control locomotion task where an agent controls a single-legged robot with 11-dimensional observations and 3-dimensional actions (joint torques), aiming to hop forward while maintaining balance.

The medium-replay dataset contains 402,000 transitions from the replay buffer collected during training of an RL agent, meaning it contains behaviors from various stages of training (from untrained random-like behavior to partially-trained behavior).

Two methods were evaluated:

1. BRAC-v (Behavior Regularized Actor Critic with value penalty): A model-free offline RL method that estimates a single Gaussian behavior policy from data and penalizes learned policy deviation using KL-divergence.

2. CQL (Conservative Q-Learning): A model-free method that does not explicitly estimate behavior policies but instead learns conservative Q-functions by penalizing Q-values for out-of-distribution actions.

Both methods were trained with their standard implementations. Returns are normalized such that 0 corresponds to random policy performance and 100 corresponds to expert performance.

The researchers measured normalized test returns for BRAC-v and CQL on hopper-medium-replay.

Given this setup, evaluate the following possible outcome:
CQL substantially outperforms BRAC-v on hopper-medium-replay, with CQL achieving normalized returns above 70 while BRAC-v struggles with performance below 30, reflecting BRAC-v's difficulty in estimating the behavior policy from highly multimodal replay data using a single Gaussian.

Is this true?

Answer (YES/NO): NO